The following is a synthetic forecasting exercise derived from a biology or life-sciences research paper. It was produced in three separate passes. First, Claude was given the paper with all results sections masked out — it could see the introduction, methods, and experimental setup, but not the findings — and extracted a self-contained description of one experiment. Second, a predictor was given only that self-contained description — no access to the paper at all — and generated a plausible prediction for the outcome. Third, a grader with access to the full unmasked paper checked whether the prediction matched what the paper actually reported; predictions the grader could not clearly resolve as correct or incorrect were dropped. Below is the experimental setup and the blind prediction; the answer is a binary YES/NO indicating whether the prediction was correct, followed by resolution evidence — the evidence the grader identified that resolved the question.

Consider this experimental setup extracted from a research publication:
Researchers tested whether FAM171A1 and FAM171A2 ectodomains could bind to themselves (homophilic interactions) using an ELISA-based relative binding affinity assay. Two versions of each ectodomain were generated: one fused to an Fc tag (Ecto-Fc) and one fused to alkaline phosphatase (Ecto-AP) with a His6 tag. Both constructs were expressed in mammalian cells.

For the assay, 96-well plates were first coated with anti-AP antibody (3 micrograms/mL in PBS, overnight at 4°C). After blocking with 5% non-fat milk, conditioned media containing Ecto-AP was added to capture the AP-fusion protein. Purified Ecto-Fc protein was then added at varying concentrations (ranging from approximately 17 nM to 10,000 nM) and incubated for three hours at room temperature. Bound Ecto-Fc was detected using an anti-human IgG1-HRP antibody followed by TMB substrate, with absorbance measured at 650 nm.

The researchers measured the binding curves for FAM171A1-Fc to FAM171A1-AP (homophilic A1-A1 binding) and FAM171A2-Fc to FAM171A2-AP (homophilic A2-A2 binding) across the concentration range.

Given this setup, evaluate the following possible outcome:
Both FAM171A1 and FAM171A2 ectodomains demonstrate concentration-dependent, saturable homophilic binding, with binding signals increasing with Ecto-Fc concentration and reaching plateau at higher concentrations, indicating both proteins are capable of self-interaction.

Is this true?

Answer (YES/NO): YES